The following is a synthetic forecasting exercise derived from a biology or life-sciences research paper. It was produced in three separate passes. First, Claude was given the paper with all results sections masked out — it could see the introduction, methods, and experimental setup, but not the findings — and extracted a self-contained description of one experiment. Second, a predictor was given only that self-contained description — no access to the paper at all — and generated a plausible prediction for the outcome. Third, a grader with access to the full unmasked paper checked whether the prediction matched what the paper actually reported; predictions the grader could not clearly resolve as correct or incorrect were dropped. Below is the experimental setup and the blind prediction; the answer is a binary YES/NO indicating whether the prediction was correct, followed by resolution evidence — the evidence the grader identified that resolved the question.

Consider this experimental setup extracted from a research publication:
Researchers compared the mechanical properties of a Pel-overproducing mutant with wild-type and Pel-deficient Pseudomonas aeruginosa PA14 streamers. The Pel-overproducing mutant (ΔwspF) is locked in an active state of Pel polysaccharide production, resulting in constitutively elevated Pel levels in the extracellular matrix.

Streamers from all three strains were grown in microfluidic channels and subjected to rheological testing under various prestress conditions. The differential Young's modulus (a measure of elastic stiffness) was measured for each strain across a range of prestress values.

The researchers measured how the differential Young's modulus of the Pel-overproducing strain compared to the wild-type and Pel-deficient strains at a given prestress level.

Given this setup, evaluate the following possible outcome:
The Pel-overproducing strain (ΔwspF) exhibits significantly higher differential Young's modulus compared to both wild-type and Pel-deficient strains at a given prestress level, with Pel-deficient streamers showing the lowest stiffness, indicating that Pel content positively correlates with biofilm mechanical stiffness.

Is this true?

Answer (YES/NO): NO